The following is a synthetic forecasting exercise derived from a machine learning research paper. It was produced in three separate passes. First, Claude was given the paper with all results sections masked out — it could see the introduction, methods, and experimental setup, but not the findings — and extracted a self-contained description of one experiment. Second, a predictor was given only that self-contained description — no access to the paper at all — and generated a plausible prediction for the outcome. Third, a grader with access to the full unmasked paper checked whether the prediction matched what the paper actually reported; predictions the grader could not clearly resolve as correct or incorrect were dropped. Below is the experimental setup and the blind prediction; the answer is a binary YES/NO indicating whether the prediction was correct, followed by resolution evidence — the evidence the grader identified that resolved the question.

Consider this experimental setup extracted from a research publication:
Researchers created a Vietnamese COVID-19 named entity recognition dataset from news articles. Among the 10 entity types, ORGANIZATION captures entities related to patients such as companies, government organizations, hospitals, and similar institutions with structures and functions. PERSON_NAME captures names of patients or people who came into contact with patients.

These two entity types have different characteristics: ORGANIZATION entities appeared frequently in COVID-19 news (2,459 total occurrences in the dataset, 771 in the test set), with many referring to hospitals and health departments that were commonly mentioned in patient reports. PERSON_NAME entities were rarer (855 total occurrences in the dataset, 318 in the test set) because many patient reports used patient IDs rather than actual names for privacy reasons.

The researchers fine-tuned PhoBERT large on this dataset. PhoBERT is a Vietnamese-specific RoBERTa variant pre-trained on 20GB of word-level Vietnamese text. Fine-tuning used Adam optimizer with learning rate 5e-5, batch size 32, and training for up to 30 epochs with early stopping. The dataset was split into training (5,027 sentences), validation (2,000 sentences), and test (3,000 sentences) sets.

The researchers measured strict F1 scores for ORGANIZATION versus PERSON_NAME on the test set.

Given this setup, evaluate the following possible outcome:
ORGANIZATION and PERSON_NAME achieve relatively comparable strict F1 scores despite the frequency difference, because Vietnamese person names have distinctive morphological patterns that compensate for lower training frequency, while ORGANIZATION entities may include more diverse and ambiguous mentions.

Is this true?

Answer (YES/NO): NO